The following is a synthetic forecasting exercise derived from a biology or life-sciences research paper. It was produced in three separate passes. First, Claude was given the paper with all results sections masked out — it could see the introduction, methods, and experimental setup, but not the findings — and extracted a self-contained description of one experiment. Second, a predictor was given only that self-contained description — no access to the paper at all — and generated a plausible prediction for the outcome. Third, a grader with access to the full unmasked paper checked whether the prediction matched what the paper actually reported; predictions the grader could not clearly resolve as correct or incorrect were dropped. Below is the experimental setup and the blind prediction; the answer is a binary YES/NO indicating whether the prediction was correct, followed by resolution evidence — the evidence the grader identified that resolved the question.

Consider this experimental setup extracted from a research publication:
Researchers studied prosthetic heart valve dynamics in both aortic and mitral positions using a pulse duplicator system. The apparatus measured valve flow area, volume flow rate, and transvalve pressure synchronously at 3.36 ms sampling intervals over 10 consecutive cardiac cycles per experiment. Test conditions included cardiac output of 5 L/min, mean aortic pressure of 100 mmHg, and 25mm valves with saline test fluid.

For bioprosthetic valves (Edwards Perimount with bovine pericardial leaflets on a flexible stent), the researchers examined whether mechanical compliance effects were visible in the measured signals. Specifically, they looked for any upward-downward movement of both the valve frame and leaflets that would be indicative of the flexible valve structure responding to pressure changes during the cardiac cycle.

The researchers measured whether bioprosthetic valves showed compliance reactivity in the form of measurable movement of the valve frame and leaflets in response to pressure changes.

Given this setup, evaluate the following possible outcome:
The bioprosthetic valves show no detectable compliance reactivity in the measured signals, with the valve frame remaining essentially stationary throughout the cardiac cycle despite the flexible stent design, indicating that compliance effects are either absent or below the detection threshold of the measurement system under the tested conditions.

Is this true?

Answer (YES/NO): NO